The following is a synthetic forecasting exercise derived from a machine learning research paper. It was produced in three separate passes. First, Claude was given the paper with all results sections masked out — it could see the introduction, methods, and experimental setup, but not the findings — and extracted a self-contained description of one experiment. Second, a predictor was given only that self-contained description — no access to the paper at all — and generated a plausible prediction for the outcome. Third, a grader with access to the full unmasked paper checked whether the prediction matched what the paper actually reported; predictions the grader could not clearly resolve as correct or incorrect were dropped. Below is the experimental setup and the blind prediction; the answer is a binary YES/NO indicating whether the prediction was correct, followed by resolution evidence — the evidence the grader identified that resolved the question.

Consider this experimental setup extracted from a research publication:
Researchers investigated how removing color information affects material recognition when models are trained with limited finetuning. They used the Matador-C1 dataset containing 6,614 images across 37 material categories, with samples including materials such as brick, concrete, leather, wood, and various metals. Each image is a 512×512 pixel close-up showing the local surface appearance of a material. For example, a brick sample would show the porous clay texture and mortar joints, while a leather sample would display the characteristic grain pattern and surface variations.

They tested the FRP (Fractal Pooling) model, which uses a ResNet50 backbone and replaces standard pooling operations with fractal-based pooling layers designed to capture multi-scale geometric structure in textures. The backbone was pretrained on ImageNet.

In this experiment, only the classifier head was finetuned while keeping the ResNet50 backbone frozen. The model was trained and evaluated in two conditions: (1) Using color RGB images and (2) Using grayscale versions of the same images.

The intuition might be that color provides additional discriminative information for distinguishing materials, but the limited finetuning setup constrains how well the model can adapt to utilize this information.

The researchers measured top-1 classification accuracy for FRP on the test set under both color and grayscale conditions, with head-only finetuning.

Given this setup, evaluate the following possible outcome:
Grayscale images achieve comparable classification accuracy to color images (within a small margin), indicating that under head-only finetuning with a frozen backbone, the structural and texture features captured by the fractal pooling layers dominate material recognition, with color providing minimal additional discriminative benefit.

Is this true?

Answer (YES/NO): NO